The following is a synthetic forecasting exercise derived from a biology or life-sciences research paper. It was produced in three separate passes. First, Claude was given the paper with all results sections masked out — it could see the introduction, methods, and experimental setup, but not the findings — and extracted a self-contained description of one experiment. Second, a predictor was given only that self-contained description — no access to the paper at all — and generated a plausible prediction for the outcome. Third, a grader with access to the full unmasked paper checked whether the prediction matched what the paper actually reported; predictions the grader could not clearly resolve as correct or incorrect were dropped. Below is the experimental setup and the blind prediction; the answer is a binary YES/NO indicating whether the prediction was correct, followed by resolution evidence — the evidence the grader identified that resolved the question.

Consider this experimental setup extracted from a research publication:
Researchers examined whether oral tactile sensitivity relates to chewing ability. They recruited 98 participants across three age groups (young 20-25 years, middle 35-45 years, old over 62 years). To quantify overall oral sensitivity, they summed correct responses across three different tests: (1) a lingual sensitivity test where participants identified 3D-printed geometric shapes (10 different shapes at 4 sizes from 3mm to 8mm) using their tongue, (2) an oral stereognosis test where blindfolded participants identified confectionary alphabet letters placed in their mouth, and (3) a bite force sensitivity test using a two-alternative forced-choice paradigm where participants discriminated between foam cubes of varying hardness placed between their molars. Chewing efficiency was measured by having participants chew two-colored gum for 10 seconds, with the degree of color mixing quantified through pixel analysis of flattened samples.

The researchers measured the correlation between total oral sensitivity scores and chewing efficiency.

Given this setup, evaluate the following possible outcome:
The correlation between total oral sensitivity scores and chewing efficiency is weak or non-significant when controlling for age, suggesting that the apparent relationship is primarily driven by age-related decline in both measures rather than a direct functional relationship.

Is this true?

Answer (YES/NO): NO